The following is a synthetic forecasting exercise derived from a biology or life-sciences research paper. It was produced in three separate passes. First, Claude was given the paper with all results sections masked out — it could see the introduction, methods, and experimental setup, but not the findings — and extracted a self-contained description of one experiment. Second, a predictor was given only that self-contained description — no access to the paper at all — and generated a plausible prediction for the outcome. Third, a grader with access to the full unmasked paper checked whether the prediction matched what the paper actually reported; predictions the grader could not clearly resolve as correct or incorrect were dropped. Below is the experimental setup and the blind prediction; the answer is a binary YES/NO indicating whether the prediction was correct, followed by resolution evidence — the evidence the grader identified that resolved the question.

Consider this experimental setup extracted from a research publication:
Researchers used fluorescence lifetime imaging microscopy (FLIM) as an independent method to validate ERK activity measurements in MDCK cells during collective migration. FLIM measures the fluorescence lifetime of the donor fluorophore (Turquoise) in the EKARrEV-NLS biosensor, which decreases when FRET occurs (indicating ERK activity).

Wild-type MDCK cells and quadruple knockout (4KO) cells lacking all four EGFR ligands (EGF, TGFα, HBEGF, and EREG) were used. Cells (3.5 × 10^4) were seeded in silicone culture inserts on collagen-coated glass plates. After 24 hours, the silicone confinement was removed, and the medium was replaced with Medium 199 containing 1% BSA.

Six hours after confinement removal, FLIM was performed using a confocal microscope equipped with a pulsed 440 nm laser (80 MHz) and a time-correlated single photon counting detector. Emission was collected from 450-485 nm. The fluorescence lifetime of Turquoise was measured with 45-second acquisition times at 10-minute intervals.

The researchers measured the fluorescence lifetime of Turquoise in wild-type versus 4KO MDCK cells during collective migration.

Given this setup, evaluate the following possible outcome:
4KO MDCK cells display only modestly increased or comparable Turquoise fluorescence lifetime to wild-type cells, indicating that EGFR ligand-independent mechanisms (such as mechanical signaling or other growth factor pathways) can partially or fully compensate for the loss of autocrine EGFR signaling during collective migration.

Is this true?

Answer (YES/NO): NO